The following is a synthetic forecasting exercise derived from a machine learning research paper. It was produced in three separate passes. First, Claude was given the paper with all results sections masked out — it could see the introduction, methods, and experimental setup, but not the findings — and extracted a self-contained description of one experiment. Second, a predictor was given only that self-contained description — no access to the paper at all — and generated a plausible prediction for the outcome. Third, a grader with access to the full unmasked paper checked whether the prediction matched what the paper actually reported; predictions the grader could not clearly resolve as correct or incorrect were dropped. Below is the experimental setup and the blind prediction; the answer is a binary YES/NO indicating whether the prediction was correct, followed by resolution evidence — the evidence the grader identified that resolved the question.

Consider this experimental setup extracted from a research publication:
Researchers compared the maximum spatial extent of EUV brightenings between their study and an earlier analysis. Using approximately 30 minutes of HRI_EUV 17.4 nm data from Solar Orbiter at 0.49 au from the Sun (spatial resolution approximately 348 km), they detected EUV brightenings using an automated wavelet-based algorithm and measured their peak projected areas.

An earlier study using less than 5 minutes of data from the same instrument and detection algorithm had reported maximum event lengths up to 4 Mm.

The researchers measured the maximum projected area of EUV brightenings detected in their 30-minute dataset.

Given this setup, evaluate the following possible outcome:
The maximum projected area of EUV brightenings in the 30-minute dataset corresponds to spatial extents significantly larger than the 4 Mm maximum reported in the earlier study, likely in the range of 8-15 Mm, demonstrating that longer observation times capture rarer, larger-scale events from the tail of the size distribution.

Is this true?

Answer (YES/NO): NO